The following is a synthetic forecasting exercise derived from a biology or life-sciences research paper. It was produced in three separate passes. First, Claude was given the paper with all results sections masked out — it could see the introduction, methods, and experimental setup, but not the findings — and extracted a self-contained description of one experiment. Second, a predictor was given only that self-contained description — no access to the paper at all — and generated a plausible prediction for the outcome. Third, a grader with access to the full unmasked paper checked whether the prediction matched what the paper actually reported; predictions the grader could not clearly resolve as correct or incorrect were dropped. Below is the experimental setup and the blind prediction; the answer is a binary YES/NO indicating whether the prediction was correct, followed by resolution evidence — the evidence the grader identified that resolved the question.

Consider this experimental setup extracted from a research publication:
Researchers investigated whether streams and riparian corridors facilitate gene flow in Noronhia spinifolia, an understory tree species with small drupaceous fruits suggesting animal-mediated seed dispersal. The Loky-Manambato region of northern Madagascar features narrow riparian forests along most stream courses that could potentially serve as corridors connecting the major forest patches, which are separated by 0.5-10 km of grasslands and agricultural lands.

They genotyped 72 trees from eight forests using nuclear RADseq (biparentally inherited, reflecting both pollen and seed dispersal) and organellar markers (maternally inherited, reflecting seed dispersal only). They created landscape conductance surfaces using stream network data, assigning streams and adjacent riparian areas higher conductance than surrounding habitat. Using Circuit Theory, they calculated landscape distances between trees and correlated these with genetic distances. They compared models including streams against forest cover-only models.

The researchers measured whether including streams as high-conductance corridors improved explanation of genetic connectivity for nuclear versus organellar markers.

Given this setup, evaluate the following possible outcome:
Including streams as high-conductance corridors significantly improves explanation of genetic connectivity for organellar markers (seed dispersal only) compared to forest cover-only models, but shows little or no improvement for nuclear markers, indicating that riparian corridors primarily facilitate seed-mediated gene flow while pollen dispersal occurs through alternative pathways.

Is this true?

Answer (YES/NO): NO